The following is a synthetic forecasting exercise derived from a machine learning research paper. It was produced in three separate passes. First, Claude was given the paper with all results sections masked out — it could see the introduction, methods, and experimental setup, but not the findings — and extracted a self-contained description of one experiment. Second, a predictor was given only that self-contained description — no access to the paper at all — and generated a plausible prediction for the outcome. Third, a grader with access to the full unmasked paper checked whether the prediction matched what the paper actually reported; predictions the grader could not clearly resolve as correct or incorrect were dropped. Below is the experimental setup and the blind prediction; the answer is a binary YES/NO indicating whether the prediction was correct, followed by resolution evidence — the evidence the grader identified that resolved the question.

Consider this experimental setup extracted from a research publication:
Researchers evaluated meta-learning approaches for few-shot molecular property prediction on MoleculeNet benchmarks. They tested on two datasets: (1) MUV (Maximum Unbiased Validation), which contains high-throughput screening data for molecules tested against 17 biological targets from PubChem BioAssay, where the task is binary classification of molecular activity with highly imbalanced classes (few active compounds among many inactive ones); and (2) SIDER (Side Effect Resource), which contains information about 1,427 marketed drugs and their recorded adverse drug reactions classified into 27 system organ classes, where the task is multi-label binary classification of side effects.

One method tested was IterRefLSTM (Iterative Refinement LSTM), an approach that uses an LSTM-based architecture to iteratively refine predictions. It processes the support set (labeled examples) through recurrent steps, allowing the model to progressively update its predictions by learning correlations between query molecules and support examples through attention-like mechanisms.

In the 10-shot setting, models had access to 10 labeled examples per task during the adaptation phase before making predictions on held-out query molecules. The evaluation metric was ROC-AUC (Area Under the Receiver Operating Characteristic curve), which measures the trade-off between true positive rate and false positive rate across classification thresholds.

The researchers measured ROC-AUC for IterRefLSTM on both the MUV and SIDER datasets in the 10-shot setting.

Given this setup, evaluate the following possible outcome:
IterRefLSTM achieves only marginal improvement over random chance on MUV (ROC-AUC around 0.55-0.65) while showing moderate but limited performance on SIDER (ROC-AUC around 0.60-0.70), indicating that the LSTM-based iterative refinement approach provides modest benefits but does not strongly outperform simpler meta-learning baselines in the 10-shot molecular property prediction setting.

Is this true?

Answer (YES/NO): NO